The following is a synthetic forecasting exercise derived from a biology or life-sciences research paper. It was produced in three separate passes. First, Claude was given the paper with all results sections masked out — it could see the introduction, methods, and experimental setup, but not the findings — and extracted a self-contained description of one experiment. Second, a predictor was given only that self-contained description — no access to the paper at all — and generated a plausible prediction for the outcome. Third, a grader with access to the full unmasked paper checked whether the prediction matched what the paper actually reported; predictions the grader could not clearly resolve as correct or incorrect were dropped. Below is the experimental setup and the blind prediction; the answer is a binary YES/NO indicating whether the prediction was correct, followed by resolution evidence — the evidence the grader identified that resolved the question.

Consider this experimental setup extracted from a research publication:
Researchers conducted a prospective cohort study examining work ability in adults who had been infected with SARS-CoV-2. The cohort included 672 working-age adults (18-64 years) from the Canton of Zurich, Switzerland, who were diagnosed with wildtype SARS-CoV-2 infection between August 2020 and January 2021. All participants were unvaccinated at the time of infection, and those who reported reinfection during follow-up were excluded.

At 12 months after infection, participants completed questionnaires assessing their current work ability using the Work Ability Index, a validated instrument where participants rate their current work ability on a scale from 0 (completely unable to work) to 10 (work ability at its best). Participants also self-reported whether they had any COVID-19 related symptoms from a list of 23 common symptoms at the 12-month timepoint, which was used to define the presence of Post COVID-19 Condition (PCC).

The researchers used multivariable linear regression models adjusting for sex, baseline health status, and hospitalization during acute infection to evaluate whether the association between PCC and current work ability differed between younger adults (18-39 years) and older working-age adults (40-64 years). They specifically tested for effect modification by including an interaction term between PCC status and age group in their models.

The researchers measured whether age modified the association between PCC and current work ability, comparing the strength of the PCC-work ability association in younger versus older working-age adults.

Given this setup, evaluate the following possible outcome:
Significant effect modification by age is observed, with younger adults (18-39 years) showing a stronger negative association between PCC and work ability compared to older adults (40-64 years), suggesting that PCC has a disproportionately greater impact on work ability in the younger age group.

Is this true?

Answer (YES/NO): NO